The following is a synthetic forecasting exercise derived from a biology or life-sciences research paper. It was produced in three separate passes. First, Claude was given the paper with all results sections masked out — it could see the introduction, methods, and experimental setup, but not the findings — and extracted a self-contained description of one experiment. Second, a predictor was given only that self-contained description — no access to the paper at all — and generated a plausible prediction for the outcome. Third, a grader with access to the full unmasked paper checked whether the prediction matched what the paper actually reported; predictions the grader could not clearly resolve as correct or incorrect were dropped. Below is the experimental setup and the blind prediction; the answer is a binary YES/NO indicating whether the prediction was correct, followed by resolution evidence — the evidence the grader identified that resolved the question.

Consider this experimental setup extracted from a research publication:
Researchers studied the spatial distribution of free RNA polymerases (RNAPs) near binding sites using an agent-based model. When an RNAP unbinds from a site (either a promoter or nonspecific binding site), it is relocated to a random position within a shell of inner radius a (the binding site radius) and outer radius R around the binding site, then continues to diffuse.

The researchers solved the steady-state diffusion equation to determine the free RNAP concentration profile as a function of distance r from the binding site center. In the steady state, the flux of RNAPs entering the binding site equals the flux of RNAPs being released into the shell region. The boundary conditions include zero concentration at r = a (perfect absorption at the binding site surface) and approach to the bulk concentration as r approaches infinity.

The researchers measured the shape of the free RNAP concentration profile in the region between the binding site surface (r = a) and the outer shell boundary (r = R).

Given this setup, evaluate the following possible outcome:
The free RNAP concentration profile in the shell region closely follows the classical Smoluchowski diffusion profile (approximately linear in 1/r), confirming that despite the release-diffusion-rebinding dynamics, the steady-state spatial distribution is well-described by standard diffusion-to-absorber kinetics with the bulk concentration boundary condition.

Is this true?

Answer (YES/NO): NO